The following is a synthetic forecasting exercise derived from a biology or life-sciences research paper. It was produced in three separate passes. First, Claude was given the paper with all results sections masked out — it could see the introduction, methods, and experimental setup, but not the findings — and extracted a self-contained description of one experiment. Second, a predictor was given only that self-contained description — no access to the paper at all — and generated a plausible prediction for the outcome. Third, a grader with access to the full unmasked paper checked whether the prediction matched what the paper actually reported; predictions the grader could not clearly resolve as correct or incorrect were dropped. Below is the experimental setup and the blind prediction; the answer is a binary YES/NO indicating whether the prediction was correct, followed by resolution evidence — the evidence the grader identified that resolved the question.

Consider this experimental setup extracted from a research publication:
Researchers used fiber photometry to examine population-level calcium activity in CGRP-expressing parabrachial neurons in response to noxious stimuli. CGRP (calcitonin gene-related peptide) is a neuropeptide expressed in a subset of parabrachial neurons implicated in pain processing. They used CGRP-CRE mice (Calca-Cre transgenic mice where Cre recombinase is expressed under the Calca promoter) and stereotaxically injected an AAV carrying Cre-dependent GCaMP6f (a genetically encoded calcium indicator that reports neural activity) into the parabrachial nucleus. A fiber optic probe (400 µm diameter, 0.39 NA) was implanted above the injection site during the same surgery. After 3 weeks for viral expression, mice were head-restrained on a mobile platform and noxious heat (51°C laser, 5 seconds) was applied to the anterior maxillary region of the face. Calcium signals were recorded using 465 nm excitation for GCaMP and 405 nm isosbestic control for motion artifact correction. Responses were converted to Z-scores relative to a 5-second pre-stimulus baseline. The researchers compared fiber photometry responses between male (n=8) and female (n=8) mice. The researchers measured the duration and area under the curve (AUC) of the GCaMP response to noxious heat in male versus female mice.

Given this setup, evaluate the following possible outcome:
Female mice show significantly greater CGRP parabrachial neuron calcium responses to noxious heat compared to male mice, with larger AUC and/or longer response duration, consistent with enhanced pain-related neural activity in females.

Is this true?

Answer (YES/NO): NO